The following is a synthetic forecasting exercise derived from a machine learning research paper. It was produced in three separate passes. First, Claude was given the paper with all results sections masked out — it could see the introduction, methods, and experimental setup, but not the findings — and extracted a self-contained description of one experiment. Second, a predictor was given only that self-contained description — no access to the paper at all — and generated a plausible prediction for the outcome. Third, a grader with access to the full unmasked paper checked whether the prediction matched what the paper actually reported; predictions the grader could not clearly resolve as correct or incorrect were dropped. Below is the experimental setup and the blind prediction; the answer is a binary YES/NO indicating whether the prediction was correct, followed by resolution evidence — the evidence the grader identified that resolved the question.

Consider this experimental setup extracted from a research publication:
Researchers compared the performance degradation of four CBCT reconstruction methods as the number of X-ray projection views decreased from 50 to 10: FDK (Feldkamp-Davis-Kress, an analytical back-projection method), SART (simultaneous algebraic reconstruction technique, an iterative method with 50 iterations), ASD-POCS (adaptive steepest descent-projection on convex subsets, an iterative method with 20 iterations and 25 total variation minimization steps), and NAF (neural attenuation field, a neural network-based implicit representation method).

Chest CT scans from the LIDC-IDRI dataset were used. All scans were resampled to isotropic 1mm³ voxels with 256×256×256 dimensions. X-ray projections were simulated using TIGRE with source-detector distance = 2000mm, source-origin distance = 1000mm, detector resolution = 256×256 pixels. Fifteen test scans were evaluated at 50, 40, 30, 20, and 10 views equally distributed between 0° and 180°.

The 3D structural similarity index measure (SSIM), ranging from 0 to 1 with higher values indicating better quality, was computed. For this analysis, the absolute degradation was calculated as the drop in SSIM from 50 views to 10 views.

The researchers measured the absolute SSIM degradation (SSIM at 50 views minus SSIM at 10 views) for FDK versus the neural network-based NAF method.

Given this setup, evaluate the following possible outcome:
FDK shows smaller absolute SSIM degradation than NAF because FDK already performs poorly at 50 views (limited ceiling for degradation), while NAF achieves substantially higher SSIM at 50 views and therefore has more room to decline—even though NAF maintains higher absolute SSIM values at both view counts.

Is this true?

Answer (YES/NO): NO